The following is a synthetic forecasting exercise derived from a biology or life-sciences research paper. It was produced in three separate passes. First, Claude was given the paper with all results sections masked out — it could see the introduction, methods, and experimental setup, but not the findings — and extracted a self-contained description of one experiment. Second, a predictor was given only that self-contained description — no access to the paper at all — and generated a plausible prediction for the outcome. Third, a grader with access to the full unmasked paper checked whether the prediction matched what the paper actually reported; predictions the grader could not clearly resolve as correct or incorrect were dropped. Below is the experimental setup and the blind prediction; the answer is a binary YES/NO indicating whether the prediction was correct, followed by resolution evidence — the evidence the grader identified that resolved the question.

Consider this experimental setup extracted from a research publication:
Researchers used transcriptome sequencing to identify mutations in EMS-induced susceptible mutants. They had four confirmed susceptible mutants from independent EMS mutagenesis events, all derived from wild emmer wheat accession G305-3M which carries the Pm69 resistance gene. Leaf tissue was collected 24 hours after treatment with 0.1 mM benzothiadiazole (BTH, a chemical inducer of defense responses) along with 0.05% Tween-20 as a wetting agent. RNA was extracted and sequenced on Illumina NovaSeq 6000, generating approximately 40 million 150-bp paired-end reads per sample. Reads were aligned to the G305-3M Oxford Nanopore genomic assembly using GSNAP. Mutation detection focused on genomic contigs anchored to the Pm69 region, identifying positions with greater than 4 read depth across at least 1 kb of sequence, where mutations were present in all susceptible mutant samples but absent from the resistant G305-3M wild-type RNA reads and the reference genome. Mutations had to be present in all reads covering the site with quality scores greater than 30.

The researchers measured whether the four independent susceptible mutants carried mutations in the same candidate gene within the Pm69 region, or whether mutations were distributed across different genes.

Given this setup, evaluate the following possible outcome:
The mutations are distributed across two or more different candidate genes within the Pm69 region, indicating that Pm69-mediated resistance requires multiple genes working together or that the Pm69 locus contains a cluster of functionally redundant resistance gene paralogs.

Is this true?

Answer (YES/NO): NO